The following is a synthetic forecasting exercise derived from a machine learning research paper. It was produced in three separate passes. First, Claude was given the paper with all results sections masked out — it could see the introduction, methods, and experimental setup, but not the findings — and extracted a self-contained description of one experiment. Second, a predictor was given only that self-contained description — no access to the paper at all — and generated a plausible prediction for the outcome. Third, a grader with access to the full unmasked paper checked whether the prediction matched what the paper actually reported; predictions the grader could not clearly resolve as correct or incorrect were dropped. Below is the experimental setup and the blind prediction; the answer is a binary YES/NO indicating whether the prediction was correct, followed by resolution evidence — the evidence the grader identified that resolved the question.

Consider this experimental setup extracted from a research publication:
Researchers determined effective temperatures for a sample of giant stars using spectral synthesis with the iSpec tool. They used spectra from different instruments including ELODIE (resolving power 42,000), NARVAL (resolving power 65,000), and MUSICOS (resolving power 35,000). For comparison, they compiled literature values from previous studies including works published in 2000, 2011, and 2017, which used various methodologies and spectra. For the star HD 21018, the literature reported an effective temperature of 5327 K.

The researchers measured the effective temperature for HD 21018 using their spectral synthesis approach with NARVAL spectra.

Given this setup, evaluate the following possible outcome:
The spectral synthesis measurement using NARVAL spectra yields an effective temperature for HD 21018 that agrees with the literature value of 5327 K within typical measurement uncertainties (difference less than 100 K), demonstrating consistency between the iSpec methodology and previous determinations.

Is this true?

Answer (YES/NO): NO